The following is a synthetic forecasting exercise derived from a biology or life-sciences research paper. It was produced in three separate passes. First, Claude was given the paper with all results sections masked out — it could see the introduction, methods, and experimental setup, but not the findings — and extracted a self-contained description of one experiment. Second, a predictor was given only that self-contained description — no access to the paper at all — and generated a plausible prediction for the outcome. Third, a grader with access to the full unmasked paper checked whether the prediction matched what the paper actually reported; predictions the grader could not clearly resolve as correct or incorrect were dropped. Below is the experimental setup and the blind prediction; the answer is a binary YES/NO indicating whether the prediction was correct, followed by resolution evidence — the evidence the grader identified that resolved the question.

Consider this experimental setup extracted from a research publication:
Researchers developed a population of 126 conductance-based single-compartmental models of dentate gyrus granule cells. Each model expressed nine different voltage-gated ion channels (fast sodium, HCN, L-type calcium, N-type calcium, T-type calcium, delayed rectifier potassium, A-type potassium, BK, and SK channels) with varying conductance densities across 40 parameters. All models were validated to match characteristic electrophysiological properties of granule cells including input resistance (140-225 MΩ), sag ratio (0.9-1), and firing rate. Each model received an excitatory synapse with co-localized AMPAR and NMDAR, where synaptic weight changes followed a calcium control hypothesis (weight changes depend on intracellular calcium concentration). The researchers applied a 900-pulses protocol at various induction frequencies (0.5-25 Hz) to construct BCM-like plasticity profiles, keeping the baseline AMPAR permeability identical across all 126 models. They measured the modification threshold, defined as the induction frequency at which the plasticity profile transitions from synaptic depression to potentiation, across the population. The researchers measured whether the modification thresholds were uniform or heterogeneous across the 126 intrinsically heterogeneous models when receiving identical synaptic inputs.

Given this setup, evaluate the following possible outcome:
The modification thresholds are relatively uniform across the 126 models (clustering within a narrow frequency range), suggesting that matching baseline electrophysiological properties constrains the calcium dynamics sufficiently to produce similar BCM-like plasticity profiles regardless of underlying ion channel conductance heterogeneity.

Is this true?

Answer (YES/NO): NO